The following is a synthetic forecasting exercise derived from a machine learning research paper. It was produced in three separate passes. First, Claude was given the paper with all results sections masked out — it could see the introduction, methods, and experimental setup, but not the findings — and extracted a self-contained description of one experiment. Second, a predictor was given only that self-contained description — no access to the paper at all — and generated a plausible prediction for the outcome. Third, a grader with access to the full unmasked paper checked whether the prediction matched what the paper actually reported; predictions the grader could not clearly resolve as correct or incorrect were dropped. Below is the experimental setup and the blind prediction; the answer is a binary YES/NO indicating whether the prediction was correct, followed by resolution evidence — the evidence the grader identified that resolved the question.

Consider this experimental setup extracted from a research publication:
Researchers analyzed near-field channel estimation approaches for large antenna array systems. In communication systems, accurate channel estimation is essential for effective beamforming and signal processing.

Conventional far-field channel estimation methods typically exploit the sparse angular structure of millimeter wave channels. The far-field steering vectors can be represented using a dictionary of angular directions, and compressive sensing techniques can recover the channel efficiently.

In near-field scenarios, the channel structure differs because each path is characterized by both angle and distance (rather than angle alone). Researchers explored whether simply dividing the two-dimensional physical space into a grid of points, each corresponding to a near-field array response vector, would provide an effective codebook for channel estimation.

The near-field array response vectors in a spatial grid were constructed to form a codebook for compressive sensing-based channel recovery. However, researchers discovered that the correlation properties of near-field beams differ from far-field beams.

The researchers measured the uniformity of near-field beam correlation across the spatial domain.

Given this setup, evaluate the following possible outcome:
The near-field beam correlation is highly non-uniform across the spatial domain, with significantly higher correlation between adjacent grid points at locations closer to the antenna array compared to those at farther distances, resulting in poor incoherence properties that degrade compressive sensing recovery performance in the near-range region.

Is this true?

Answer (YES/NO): NO